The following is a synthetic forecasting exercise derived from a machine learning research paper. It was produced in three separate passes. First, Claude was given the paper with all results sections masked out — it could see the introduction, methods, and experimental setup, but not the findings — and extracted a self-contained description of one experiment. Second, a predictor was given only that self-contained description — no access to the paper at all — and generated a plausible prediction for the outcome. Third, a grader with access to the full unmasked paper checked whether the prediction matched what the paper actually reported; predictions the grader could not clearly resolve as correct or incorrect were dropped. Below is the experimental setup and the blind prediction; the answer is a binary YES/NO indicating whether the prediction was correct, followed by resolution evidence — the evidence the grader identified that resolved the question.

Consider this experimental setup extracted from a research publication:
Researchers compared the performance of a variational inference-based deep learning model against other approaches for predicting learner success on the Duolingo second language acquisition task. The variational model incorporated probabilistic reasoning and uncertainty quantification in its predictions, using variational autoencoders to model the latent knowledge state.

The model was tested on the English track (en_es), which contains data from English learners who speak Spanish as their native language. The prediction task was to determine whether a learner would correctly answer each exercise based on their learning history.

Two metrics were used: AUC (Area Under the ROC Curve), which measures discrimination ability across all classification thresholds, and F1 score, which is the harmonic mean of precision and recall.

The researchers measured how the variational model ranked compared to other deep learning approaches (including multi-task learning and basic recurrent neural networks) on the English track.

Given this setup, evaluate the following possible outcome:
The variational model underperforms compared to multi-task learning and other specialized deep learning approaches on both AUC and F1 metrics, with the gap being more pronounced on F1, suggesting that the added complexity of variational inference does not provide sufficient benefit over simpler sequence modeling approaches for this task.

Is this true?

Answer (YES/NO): NO